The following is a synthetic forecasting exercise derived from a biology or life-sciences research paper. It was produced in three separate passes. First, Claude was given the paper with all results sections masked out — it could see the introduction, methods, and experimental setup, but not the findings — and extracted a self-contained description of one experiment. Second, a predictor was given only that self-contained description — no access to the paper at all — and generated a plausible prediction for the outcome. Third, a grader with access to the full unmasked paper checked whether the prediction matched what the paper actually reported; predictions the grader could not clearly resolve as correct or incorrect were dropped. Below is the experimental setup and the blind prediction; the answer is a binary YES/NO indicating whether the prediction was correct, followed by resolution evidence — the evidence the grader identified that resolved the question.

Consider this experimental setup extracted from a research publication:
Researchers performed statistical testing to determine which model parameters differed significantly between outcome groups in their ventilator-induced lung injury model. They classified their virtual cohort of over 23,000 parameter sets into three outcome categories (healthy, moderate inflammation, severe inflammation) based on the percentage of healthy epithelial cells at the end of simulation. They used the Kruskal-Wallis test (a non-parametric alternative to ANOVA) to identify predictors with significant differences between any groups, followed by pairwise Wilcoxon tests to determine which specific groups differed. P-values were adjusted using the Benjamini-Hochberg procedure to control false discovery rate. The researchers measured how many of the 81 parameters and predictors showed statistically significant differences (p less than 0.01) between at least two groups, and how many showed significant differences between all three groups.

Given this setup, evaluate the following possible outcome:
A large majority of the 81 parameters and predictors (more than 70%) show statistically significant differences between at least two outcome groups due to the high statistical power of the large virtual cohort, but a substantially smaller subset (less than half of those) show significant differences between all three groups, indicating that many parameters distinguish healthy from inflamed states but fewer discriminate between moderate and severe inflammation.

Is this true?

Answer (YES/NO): NO